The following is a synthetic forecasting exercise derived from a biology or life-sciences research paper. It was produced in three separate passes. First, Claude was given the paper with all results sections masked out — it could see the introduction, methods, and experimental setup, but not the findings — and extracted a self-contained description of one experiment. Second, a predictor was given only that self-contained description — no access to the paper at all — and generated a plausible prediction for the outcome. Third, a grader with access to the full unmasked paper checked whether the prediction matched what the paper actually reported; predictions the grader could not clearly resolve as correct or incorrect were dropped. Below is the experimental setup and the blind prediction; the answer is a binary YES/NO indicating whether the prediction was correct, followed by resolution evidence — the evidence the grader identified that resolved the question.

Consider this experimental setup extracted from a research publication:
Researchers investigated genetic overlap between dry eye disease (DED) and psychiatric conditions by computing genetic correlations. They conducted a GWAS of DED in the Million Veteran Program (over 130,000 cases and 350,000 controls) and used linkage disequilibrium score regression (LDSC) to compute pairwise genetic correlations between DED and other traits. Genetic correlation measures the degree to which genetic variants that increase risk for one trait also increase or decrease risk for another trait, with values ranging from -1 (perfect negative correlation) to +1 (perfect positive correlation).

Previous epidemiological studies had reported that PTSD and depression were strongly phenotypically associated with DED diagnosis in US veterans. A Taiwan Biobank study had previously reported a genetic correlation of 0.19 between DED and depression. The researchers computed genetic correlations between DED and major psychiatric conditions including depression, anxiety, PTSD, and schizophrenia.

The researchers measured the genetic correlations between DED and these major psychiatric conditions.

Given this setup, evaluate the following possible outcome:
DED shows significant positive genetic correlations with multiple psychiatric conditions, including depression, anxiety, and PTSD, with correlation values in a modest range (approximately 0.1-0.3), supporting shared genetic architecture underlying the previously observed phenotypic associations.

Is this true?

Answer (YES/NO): NO